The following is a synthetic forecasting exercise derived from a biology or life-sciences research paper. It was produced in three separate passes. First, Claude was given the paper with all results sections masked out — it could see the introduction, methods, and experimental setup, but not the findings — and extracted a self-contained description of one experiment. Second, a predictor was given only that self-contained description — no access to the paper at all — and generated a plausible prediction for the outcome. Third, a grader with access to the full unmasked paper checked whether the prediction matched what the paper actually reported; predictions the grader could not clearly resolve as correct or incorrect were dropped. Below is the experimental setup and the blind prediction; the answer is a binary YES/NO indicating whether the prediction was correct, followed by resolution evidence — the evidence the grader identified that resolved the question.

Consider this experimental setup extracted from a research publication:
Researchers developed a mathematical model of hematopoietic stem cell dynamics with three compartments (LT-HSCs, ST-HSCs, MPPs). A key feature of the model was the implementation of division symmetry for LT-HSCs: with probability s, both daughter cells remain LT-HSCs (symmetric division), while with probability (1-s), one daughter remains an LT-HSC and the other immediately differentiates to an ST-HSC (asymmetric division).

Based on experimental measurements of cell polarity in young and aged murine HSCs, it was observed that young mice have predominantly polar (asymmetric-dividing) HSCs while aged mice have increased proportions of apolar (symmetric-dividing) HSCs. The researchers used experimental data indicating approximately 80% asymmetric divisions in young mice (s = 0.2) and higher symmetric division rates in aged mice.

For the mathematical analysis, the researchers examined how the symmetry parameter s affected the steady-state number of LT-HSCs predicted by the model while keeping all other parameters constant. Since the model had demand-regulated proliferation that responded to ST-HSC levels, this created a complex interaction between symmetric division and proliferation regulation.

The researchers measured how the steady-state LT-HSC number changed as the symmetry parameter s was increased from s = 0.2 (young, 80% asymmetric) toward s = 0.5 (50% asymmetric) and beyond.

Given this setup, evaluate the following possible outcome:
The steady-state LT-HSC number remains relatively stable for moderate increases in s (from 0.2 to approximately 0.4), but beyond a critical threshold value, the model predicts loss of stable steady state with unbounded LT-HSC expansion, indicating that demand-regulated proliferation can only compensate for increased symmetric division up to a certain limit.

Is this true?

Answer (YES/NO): NO